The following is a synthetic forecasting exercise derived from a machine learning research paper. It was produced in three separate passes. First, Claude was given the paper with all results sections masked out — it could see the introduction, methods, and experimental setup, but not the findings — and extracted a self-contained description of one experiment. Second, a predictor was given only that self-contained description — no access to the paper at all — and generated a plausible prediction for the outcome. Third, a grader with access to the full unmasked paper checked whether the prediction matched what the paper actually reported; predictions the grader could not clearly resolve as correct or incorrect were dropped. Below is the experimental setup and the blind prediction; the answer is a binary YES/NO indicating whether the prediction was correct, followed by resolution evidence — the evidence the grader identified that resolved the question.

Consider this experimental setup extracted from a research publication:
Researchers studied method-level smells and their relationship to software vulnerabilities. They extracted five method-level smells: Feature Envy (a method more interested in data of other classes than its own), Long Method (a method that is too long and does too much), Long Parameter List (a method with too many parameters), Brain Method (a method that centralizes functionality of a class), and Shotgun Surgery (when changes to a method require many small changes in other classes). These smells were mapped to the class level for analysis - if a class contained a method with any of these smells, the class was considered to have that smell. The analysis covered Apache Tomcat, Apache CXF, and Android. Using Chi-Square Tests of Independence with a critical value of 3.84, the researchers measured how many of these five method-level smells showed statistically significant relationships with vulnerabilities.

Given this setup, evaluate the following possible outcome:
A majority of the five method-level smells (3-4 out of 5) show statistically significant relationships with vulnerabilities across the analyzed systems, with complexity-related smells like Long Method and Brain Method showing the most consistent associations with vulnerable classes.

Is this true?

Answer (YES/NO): NO